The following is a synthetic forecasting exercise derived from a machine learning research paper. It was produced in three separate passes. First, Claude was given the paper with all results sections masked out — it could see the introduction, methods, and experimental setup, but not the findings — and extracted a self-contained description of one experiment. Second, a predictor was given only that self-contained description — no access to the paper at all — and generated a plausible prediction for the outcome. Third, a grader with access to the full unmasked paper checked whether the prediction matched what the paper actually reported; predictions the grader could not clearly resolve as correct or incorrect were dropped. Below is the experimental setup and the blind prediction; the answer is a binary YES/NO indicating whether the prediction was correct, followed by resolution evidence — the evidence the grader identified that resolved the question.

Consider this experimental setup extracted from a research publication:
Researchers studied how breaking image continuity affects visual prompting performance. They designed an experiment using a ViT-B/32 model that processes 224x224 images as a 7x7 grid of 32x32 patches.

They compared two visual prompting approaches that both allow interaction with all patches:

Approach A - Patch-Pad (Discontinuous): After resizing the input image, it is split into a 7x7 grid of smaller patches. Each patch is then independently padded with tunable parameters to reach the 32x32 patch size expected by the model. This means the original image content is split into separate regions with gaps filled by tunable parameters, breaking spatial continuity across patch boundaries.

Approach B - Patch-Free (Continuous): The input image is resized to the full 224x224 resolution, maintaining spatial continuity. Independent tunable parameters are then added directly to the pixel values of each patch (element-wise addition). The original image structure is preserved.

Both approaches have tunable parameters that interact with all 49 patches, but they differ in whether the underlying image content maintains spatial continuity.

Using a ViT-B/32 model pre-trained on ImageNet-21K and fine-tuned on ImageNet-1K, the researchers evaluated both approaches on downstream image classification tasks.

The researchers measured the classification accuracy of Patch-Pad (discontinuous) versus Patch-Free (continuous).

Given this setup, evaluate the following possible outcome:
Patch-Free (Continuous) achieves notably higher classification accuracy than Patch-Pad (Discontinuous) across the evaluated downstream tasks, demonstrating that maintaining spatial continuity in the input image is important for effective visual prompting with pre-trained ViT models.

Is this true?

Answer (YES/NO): YES